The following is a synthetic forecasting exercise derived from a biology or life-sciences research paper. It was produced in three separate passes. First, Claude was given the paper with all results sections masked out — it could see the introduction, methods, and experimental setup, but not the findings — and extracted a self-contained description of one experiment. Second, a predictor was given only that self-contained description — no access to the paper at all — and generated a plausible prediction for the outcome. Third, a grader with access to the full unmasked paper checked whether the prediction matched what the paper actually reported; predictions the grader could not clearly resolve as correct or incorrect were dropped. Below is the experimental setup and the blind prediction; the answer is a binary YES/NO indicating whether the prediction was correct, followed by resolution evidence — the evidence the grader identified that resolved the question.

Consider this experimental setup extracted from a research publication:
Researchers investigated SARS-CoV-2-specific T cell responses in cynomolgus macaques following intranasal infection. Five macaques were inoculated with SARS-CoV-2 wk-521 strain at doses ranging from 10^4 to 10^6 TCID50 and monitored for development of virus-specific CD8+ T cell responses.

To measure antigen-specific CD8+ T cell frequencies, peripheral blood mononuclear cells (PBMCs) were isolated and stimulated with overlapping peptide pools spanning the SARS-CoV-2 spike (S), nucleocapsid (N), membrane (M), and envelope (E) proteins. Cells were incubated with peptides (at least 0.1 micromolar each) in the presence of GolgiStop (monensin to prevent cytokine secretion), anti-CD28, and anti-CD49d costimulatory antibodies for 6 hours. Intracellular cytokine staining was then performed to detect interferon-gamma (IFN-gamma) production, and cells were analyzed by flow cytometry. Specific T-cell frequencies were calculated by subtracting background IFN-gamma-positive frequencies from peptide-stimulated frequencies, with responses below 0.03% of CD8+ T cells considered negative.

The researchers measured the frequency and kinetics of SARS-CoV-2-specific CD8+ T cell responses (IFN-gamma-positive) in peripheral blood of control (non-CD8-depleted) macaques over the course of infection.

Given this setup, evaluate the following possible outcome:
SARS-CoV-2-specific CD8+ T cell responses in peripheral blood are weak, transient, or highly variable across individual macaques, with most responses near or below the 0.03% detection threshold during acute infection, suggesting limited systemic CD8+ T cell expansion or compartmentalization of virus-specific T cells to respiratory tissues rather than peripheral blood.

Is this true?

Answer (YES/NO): NO